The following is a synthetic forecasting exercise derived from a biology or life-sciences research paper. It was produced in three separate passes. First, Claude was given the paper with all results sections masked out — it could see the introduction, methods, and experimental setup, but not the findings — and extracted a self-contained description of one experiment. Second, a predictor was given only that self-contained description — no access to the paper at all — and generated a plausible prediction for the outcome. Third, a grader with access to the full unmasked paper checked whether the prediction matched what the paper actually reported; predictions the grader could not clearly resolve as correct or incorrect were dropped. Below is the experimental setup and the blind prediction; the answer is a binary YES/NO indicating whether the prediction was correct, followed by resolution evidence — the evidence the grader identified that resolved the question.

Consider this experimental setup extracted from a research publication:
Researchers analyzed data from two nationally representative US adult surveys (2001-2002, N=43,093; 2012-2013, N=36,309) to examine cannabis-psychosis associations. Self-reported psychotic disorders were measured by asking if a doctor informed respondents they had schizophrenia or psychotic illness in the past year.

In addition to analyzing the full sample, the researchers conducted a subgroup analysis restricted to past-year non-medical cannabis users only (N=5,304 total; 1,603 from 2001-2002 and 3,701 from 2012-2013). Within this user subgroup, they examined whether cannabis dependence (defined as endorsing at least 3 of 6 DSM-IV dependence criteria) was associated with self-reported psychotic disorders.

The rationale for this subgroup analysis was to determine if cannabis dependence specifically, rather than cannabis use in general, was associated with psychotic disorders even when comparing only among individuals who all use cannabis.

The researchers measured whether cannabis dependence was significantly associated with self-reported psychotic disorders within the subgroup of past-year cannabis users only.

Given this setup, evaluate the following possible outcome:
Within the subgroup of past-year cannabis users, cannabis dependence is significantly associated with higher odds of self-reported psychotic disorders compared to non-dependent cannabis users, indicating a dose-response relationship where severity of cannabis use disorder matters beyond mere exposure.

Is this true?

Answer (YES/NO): YES